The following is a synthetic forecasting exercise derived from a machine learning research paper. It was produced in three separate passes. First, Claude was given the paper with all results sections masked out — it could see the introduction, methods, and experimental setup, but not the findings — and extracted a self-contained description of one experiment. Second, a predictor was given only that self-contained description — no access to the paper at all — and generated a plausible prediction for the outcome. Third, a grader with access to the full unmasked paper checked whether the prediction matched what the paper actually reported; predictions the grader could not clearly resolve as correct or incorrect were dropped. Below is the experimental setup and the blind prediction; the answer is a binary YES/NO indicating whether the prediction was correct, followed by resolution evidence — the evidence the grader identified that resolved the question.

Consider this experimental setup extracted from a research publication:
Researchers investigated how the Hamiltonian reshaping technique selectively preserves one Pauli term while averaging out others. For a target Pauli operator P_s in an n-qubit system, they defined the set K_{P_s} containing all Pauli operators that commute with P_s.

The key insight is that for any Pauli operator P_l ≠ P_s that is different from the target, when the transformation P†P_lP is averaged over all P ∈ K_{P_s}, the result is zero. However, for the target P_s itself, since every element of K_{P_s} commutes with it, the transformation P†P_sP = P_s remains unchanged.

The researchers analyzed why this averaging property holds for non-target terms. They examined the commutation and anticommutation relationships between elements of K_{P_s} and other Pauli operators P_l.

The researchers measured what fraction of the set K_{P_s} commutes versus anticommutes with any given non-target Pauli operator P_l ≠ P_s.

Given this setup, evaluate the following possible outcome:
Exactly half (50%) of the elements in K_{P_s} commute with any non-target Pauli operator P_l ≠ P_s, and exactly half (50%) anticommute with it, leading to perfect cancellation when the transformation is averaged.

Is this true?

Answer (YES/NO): YES